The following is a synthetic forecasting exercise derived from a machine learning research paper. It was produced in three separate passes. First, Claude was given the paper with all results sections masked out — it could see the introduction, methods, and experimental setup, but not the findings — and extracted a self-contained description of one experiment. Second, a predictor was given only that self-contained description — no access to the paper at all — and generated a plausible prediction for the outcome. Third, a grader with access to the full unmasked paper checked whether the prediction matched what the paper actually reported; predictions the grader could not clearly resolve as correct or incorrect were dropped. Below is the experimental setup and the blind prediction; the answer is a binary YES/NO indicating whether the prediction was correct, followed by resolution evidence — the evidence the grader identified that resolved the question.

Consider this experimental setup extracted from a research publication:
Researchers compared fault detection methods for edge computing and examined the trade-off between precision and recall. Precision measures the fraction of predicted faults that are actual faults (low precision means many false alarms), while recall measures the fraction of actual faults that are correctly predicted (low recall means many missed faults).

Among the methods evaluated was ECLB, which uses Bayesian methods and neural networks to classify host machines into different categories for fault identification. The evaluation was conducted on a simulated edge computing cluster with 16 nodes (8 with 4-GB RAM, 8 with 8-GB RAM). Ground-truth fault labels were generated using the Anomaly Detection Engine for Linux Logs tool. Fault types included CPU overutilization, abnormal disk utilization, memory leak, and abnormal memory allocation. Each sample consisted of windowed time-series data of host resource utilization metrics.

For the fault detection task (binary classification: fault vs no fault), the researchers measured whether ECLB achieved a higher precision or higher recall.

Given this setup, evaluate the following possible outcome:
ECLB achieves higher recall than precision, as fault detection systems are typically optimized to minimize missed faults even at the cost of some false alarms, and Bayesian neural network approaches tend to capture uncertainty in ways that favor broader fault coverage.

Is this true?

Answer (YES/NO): YES